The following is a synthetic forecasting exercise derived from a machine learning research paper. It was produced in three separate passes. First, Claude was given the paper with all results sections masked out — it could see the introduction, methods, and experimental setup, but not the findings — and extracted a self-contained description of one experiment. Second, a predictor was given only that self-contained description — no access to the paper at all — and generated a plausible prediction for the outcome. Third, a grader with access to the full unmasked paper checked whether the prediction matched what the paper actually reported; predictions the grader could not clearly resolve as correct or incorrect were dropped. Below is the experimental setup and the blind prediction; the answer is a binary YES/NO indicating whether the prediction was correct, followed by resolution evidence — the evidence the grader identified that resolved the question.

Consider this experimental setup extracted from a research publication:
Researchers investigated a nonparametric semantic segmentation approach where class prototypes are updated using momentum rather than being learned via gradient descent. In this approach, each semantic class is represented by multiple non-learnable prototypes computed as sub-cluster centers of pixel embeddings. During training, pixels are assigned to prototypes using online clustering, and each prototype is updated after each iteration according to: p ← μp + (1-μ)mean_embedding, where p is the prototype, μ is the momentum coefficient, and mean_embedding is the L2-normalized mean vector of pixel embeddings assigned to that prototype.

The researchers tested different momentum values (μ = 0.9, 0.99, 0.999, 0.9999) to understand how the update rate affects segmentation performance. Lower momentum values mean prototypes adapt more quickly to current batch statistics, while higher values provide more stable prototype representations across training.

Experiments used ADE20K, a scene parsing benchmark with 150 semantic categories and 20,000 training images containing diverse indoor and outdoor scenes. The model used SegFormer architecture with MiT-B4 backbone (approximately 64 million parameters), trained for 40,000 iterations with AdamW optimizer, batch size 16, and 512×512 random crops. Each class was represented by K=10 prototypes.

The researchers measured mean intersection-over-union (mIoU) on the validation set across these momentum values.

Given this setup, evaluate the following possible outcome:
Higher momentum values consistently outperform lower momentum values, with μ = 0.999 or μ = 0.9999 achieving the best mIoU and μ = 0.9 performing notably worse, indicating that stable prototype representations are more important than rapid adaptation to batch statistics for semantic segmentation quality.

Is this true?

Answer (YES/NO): NO